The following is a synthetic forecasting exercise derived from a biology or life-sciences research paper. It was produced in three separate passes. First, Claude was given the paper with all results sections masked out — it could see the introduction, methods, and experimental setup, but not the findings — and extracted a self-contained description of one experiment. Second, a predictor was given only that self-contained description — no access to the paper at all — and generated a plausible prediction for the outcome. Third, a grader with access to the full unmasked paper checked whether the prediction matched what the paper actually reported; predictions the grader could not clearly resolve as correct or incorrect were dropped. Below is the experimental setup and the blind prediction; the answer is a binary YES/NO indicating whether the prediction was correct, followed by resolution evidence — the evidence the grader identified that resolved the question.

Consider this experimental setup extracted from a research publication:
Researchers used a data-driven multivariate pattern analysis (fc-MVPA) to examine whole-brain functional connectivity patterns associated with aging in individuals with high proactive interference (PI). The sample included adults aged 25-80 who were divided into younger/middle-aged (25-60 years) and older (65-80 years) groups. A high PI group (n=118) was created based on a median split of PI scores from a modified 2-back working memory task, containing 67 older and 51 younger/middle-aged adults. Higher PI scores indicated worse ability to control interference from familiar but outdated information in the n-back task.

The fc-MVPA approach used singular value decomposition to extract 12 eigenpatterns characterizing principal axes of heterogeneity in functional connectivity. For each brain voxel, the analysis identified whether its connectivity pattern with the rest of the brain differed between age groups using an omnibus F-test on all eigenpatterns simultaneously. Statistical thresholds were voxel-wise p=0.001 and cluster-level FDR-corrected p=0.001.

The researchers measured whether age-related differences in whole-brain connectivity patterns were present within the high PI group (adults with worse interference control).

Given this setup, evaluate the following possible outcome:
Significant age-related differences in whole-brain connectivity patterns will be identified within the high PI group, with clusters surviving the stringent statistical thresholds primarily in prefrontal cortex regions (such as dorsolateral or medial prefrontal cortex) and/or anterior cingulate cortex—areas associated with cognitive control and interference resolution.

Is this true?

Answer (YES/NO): NO